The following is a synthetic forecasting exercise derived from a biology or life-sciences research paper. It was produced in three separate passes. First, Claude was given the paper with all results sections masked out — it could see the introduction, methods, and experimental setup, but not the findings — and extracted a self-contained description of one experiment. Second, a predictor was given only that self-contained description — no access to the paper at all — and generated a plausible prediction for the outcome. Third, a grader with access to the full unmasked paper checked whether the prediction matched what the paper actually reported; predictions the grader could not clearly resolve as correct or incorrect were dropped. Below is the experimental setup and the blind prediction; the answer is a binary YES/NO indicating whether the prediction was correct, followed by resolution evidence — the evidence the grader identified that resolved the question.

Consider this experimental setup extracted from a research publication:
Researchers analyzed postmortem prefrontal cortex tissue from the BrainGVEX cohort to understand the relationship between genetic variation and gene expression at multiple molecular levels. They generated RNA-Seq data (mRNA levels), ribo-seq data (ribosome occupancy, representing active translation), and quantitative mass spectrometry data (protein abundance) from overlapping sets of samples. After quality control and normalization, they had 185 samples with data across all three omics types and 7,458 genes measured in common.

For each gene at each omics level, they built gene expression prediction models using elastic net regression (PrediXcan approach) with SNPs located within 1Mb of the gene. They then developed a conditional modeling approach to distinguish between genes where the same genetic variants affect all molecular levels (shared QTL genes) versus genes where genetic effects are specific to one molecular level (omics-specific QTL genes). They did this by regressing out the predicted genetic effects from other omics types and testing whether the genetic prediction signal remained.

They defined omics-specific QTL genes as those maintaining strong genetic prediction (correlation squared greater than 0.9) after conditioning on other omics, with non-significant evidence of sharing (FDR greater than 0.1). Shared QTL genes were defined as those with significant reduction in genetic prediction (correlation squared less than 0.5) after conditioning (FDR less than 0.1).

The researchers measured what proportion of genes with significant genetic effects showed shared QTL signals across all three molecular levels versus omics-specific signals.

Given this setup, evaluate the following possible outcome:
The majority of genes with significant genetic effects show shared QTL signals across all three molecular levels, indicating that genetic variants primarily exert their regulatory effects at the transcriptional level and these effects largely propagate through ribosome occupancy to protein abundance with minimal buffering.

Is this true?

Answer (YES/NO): NO